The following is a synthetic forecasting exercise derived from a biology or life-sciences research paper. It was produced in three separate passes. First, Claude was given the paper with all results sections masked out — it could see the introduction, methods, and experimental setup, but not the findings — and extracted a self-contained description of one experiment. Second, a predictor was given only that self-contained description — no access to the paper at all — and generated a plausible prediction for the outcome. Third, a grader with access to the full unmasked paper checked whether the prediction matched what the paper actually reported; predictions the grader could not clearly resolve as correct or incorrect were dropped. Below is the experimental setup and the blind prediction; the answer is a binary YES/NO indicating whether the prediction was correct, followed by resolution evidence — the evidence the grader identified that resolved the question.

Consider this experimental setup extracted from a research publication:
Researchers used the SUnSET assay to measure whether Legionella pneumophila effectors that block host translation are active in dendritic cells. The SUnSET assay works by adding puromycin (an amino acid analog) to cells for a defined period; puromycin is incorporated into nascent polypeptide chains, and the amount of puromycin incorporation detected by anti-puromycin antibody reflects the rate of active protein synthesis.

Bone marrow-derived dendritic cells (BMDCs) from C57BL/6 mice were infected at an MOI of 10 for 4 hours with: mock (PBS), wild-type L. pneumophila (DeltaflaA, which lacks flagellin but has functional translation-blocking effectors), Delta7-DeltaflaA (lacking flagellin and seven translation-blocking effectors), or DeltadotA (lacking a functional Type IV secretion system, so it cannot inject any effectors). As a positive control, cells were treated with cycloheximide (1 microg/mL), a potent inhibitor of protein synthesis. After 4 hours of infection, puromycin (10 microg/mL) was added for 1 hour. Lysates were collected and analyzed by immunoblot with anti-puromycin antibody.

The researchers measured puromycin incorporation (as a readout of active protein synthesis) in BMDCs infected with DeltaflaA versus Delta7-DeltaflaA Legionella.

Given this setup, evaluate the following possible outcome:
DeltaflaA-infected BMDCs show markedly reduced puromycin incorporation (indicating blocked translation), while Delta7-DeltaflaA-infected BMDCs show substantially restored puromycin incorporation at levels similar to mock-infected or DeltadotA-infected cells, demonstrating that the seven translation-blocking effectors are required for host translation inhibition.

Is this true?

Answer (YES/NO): NO